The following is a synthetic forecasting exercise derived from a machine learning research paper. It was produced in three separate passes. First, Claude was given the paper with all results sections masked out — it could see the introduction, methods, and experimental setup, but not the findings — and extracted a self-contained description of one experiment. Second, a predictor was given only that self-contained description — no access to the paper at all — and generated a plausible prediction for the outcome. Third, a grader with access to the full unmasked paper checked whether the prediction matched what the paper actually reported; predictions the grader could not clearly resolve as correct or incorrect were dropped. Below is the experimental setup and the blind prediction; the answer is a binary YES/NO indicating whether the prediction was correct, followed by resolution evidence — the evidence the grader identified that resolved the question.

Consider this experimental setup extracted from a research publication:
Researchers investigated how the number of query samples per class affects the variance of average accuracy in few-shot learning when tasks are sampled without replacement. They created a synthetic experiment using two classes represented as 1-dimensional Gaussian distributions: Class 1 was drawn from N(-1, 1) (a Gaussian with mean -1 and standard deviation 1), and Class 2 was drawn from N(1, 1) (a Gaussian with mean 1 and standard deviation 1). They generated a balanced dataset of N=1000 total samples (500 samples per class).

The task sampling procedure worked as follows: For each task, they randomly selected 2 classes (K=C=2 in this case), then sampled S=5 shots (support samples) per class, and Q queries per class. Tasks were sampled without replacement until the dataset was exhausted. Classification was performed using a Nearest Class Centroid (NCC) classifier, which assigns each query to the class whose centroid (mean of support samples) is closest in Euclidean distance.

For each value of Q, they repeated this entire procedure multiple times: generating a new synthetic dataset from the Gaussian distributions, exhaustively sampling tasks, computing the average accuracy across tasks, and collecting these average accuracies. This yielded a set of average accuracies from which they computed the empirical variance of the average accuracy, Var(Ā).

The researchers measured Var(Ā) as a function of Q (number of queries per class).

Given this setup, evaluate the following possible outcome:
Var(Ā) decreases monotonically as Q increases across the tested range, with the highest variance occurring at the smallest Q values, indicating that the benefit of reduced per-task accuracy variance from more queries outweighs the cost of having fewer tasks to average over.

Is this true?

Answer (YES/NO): NO